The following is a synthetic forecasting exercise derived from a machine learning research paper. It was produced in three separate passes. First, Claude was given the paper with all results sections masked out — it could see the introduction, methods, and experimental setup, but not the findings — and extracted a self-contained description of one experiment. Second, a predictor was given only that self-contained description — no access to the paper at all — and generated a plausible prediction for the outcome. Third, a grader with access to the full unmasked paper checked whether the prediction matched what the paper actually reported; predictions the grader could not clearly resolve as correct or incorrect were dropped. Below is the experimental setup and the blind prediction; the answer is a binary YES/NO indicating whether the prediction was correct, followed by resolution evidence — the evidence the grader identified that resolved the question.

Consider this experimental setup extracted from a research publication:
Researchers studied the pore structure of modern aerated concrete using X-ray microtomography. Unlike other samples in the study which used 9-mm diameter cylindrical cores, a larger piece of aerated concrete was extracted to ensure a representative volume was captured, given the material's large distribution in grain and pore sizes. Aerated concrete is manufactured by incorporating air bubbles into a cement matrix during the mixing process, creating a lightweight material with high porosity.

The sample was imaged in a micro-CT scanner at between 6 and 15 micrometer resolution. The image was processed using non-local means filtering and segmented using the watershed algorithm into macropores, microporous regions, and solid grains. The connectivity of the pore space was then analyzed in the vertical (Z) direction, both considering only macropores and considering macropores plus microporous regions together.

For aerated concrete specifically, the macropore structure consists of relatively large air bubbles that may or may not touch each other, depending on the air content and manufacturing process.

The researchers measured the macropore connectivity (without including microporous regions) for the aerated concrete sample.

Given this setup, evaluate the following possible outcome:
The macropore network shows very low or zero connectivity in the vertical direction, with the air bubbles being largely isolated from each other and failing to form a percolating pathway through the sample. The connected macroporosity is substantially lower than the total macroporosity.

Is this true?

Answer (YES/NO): NO